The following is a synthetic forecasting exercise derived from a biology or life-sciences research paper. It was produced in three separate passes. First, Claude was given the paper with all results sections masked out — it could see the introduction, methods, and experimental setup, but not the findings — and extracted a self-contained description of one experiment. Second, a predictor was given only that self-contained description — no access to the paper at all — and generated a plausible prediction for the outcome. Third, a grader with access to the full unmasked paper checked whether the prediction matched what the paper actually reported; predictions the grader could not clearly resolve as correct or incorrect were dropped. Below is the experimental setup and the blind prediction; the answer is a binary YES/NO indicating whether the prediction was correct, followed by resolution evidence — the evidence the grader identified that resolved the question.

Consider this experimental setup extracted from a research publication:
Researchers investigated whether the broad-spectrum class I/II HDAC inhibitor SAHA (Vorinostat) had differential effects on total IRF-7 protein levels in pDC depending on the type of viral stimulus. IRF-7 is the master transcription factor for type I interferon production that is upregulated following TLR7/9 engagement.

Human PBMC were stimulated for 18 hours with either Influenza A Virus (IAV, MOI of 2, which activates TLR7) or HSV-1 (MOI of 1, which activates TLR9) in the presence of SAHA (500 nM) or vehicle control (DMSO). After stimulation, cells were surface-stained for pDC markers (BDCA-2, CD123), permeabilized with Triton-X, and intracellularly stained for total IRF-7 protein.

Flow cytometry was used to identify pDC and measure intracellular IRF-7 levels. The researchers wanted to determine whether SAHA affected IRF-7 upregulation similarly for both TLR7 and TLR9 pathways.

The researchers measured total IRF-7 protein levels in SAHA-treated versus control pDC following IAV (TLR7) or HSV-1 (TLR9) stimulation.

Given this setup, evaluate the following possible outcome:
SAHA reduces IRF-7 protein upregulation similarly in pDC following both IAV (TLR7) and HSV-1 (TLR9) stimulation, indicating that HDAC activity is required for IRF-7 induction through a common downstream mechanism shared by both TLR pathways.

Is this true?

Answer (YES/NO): NO